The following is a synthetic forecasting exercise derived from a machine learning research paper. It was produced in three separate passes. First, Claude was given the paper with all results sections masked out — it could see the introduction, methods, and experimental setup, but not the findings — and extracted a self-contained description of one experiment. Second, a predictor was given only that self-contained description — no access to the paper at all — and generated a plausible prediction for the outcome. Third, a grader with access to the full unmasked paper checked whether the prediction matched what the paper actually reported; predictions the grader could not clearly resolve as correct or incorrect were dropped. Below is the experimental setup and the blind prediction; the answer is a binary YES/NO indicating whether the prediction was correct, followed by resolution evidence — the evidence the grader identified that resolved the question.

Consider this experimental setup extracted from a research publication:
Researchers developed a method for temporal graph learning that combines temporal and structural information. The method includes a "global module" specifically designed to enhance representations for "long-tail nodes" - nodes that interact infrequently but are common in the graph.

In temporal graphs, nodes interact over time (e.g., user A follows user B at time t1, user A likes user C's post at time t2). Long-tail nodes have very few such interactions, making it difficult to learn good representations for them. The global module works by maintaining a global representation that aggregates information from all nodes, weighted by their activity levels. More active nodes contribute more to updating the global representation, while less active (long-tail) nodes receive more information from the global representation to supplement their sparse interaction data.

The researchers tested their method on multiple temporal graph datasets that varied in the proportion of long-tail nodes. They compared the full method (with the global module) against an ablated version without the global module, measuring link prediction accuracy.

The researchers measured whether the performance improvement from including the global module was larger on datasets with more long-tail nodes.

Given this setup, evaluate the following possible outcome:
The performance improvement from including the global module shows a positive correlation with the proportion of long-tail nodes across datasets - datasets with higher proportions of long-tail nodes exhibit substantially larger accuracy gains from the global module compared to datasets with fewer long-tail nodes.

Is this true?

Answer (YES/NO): YES